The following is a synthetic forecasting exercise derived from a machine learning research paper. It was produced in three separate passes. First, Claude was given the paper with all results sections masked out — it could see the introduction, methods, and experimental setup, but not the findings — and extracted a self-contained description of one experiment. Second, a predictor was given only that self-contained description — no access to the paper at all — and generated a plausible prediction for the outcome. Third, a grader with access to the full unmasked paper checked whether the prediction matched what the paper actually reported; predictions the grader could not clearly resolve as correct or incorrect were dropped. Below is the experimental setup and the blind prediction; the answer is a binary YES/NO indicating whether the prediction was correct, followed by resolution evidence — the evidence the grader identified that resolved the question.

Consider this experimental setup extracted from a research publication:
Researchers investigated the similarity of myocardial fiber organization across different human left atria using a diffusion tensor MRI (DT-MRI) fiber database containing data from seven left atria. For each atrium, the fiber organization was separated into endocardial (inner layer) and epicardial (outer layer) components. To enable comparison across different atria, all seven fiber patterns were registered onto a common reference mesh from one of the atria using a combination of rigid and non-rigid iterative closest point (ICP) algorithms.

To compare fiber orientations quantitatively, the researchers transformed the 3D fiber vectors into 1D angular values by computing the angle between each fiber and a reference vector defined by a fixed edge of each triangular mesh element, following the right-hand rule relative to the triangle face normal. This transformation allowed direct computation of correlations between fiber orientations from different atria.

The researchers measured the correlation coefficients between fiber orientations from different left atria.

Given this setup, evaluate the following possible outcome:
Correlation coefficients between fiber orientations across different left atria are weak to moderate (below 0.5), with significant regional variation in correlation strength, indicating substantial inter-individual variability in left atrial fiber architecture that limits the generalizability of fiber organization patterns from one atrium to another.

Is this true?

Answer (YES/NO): NO